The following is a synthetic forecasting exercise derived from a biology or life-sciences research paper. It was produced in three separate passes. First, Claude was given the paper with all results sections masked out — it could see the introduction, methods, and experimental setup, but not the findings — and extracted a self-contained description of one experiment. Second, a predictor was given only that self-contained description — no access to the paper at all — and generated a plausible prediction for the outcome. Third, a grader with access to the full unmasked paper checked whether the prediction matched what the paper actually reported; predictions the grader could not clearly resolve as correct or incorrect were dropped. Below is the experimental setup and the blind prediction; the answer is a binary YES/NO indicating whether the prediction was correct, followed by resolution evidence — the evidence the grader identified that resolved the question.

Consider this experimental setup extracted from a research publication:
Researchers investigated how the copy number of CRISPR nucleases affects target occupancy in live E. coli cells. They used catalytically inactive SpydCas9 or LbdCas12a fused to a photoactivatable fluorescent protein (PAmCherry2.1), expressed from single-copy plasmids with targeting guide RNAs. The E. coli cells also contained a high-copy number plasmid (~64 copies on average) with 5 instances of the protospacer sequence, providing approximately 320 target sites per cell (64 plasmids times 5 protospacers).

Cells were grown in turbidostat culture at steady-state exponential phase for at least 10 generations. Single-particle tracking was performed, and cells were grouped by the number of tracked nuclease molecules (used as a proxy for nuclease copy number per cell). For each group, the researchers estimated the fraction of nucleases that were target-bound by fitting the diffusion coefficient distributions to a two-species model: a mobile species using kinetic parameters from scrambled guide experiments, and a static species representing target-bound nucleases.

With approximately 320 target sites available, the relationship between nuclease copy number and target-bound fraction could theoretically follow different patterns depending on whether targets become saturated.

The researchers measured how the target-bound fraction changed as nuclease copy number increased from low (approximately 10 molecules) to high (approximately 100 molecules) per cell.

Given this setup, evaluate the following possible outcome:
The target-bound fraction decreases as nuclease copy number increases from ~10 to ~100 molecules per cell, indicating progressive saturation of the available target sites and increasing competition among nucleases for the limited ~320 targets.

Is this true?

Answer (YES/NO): YES